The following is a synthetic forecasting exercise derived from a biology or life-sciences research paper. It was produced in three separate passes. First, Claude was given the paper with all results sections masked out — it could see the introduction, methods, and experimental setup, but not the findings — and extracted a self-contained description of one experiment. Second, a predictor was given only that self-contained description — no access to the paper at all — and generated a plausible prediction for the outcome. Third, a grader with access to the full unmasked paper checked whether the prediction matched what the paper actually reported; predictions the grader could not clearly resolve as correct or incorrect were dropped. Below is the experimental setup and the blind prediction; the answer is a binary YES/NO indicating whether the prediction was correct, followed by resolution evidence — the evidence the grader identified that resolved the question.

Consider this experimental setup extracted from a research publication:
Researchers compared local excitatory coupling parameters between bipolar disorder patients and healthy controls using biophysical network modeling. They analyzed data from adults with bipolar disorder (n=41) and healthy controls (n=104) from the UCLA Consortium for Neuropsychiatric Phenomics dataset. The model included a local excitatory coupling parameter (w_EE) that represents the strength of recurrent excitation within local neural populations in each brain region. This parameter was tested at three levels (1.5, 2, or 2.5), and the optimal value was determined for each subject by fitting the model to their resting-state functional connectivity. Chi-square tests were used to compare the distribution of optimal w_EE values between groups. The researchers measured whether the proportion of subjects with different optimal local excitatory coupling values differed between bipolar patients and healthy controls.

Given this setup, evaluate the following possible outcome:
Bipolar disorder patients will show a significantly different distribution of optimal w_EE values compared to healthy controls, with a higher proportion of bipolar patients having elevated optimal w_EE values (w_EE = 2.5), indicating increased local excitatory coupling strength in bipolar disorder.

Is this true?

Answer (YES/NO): NO